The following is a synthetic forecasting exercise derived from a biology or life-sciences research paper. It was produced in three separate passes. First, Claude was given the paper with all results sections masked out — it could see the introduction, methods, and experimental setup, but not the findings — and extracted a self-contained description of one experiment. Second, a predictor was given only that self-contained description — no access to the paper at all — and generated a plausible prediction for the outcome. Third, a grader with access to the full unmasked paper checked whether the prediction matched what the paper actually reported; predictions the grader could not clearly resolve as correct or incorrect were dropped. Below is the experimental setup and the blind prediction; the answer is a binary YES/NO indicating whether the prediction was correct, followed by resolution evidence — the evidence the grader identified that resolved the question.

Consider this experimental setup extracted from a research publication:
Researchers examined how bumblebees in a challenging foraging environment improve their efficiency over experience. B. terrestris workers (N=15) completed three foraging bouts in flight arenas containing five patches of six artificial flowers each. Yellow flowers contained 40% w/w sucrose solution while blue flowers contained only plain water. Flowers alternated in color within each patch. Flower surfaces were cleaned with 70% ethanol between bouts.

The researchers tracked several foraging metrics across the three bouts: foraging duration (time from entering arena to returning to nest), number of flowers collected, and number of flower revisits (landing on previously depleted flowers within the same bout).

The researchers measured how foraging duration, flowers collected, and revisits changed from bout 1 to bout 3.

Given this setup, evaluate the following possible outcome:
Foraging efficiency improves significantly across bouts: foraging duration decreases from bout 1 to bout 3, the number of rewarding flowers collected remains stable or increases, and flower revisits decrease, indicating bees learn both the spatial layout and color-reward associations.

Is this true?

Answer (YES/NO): YES